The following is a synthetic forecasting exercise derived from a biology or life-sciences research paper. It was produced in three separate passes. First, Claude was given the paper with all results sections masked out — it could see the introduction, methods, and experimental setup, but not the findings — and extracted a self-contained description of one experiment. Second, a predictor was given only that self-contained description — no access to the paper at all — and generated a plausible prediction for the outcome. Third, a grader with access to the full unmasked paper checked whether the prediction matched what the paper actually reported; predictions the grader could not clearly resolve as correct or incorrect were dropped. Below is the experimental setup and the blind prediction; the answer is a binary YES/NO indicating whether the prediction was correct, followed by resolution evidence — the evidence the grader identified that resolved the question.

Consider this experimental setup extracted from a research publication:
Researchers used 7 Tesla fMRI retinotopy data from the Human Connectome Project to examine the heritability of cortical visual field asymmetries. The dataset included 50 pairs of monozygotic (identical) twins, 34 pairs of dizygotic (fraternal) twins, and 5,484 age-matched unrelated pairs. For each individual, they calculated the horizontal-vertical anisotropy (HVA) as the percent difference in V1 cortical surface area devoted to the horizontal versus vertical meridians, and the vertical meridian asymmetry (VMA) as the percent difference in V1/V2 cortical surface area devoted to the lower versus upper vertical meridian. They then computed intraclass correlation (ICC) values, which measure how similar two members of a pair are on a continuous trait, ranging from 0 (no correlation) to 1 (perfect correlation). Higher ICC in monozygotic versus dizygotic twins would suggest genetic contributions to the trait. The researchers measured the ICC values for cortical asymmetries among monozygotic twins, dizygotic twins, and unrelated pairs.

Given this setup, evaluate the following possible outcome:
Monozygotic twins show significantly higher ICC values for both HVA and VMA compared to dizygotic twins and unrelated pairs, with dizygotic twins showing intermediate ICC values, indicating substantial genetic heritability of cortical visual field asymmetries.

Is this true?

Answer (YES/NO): YES